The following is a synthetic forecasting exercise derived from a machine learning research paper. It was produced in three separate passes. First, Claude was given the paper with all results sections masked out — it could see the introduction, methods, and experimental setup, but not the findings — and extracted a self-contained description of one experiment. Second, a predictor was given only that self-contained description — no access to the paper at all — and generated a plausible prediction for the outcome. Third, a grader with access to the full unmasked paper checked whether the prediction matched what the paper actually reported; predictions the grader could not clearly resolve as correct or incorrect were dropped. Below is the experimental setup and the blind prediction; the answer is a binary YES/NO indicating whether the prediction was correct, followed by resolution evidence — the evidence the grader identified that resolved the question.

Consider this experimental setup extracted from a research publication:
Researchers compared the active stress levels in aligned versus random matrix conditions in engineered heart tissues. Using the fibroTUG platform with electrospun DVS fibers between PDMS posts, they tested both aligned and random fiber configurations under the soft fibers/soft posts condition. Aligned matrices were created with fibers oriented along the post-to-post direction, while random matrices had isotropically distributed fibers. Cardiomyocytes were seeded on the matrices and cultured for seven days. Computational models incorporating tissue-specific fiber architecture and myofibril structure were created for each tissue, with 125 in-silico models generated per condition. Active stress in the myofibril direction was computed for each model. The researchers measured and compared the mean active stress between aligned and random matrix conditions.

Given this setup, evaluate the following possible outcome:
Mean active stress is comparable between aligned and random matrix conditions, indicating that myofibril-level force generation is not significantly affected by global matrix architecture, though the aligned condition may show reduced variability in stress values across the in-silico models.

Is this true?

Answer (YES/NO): NO